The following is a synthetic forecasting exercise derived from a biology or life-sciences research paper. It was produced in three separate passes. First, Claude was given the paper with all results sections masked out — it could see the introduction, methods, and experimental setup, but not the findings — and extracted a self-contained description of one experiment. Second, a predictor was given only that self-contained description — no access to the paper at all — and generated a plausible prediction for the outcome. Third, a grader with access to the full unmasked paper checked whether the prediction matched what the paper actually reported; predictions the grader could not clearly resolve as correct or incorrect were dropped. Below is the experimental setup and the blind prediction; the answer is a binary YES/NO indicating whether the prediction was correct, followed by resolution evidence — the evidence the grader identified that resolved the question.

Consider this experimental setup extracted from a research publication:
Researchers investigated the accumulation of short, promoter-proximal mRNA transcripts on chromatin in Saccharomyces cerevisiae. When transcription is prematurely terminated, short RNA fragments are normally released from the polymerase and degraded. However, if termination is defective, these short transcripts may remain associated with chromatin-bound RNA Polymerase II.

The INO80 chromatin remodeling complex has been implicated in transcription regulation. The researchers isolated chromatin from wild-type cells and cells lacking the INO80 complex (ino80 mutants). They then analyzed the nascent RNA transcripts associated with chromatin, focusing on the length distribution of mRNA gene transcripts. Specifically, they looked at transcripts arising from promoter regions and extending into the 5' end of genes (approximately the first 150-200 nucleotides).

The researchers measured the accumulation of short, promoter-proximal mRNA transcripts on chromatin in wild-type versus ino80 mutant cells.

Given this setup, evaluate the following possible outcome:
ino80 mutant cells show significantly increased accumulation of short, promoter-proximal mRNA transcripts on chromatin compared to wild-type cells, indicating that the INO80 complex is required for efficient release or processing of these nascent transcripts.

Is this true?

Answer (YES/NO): YES